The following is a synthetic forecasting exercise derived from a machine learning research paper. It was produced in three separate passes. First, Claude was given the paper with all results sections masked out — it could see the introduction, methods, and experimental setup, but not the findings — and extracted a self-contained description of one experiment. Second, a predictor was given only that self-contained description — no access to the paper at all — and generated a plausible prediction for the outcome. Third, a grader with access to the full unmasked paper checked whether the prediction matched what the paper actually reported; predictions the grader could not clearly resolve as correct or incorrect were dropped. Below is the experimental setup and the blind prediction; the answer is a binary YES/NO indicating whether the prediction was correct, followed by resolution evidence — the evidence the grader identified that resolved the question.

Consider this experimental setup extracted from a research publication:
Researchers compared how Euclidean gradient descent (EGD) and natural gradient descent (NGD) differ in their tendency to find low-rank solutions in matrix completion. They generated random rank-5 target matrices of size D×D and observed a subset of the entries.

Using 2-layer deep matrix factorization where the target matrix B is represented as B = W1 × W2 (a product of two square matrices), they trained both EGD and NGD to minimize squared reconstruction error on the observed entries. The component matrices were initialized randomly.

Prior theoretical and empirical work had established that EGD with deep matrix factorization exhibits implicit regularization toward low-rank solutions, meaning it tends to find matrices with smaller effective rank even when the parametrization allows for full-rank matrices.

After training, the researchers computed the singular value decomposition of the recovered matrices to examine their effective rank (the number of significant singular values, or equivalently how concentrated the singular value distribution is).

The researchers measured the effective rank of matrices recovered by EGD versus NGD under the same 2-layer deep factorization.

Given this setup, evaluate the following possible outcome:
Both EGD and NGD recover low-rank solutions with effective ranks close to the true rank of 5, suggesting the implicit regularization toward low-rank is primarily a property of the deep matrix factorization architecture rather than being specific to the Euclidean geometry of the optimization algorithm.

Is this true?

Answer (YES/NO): NO